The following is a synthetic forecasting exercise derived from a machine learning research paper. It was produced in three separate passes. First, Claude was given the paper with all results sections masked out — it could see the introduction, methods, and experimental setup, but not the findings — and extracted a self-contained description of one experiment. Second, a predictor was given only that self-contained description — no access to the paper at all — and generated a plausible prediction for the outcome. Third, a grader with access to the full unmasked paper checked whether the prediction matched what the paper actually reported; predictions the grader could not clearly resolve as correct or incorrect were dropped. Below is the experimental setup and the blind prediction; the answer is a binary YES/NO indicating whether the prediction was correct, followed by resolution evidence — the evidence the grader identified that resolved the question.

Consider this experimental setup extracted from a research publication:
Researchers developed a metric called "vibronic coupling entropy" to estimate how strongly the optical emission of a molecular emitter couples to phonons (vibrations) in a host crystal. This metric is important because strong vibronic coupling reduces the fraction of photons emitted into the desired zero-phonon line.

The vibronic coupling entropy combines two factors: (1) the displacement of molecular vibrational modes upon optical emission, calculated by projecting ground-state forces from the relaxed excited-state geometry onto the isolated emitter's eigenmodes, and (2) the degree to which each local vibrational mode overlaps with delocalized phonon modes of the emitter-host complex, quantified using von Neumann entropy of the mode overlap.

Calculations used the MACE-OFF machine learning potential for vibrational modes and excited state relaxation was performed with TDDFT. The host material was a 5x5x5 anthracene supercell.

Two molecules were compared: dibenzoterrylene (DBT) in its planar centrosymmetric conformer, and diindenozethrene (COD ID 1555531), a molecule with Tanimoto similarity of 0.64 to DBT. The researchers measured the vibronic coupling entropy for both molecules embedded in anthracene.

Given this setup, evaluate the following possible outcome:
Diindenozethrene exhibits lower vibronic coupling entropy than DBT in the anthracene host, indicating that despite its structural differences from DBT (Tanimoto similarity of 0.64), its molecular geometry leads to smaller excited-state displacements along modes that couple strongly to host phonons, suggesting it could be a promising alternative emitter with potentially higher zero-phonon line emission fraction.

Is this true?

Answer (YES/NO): NO